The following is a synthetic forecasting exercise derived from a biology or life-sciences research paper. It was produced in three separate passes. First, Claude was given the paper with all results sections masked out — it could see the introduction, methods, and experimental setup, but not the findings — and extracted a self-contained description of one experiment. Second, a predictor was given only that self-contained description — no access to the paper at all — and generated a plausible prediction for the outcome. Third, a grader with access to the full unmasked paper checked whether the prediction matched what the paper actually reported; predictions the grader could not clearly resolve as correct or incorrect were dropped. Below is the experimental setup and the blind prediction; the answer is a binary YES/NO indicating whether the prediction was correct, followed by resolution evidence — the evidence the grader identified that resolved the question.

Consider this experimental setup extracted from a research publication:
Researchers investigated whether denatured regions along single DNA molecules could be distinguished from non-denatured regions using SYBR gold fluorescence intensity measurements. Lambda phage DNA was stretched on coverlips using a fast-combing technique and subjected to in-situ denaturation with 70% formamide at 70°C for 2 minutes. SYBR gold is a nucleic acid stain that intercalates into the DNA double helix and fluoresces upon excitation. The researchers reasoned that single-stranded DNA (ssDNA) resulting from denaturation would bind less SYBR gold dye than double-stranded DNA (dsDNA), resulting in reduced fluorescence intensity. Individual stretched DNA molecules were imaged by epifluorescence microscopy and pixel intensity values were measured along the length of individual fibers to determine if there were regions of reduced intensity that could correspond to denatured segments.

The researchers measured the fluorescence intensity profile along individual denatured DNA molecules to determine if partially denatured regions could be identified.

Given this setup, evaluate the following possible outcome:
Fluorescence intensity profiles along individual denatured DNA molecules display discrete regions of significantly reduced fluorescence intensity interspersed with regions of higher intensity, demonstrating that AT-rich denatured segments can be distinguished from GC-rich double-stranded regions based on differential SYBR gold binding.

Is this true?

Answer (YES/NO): NO